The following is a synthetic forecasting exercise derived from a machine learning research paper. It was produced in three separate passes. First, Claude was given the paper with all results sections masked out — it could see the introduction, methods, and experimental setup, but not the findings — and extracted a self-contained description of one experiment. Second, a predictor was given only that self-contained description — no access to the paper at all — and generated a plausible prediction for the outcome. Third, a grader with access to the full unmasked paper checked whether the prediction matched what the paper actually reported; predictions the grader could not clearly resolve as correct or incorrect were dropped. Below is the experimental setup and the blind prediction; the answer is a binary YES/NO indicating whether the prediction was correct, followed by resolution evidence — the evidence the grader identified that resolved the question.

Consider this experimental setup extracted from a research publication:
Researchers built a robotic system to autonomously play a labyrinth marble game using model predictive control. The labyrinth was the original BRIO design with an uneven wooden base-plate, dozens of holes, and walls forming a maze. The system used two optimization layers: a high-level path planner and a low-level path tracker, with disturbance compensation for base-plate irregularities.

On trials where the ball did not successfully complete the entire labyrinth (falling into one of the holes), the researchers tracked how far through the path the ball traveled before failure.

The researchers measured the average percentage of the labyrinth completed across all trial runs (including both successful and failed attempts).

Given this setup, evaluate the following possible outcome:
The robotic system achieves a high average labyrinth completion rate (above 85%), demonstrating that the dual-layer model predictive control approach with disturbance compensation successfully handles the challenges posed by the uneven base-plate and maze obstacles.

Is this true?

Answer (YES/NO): NO